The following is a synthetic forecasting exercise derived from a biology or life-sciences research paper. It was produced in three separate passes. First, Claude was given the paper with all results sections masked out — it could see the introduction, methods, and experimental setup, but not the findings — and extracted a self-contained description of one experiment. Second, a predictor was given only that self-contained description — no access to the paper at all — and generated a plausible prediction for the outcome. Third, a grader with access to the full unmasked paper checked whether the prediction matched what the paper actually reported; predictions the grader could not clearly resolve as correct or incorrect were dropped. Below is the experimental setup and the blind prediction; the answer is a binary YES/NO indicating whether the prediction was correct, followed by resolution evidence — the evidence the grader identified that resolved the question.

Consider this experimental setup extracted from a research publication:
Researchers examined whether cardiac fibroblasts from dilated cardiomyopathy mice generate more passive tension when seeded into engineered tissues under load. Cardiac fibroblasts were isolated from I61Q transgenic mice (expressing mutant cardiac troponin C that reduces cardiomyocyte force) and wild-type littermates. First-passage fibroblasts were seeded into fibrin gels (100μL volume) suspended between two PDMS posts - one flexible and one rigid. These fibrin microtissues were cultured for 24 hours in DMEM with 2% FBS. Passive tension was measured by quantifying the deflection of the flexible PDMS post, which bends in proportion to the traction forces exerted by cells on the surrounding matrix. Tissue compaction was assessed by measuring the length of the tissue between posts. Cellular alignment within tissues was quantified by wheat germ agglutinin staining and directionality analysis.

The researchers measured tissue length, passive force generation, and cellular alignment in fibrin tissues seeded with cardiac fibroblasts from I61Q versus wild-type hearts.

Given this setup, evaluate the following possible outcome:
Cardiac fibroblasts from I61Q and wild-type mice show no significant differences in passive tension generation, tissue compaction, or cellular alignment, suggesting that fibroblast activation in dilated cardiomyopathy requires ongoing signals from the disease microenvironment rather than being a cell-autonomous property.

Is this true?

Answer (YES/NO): NO